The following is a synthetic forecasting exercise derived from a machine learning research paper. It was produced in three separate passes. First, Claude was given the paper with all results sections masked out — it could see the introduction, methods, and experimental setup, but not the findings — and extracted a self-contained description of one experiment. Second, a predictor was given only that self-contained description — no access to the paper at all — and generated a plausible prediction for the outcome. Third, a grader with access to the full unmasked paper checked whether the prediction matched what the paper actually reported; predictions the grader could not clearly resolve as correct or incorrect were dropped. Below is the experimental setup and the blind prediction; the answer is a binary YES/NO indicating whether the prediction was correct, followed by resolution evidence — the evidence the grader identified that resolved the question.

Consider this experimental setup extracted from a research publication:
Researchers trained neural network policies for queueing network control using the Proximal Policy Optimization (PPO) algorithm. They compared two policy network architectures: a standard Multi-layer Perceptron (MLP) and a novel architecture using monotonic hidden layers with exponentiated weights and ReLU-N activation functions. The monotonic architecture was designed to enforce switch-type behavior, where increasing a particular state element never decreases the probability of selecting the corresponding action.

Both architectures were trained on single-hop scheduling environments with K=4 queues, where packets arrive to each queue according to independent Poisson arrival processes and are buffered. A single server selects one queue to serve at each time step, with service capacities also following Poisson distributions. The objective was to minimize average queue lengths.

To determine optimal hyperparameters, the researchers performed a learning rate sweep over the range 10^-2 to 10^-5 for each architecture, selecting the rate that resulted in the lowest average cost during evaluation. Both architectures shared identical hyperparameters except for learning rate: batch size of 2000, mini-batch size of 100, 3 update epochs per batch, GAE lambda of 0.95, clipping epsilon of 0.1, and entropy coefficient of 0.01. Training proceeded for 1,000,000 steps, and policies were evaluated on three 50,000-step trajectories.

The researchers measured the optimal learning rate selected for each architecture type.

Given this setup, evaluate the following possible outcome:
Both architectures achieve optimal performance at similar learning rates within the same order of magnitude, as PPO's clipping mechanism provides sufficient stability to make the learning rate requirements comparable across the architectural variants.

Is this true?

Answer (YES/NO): NO